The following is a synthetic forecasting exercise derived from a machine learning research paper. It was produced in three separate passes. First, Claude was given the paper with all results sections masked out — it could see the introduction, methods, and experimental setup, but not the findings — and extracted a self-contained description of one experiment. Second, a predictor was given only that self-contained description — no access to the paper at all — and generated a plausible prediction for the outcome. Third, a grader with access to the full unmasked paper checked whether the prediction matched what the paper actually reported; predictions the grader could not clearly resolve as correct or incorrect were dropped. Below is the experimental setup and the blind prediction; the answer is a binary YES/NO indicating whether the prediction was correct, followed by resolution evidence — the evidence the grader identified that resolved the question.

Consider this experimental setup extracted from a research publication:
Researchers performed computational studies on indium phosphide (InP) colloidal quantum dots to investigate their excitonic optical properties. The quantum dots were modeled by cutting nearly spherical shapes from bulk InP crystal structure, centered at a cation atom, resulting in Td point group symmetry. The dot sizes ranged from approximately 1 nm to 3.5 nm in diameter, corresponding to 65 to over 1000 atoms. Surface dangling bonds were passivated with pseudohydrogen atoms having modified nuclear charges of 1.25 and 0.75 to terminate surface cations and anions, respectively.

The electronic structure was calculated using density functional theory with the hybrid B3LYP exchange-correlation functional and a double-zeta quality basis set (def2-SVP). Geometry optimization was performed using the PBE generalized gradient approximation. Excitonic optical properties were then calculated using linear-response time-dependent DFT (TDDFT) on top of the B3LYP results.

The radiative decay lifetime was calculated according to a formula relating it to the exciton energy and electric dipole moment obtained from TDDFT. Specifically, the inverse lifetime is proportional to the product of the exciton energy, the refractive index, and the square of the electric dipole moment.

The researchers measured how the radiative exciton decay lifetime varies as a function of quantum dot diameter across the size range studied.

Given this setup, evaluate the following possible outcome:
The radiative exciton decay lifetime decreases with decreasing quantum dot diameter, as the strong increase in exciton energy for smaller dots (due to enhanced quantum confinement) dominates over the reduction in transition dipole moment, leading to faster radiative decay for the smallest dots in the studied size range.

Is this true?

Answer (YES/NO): YES